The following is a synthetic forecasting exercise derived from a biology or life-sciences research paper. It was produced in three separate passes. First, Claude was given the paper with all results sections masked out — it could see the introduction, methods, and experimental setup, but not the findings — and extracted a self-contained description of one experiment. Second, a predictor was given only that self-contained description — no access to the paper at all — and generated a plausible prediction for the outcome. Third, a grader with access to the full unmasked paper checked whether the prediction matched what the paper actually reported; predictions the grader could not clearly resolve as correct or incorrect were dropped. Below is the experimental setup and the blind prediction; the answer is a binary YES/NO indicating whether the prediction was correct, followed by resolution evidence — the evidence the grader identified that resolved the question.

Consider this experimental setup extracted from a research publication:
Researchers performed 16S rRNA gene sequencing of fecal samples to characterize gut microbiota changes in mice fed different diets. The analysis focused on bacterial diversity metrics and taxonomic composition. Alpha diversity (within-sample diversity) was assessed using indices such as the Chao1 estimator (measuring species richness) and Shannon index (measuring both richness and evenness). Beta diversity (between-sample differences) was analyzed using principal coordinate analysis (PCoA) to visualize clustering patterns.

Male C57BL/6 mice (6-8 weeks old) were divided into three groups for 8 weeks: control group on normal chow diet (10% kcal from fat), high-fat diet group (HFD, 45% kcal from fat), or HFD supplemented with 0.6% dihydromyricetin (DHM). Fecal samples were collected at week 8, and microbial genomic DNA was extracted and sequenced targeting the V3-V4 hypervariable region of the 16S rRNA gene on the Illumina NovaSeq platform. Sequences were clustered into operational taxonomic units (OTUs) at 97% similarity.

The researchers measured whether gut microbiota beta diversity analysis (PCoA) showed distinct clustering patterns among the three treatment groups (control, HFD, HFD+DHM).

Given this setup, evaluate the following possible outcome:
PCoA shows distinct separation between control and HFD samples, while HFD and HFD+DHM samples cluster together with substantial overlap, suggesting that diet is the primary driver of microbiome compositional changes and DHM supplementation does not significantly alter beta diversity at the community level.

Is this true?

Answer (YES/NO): NO